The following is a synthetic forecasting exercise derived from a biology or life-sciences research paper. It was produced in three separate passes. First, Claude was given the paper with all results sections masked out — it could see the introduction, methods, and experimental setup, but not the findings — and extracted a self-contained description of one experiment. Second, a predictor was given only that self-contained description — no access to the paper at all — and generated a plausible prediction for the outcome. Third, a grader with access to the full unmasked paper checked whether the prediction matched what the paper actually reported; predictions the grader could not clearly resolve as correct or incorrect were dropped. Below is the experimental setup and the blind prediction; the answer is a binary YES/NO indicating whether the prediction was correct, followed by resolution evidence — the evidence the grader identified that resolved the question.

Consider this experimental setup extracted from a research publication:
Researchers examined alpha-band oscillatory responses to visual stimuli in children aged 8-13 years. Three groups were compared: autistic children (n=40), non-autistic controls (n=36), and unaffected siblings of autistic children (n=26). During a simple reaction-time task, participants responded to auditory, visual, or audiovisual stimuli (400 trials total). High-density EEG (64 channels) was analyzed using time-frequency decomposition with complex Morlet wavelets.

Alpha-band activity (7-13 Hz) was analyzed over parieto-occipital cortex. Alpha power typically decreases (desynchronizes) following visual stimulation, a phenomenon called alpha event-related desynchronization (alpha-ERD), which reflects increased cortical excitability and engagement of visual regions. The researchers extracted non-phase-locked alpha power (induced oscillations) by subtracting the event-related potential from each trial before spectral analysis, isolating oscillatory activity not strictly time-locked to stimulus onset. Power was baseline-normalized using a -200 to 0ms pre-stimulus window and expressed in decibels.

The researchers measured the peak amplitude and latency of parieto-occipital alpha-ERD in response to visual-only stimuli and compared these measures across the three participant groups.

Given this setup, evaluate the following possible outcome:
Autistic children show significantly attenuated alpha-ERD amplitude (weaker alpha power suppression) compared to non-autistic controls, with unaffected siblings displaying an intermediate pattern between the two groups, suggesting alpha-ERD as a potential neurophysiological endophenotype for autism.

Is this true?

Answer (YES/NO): NO